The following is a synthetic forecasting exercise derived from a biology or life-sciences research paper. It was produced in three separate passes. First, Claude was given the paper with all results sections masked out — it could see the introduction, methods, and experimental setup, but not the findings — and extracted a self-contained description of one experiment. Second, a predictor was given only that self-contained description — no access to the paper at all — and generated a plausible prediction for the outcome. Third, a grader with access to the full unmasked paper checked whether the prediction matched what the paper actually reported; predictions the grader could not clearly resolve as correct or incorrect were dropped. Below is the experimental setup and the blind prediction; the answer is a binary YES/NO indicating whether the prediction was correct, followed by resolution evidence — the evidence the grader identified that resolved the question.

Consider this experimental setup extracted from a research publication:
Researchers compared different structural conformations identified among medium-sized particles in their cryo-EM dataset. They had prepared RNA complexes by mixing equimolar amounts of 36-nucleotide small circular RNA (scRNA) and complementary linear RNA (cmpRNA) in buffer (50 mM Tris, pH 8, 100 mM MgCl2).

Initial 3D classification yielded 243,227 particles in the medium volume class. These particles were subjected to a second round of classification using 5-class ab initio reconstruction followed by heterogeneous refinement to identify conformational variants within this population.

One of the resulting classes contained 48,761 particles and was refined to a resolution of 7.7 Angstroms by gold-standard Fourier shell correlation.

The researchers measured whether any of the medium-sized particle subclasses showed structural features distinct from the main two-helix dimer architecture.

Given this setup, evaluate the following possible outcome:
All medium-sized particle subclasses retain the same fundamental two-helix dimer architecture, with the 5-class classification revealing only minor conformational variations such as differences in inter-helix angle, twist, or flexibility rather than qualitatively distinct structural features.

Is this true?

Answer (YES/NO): NO